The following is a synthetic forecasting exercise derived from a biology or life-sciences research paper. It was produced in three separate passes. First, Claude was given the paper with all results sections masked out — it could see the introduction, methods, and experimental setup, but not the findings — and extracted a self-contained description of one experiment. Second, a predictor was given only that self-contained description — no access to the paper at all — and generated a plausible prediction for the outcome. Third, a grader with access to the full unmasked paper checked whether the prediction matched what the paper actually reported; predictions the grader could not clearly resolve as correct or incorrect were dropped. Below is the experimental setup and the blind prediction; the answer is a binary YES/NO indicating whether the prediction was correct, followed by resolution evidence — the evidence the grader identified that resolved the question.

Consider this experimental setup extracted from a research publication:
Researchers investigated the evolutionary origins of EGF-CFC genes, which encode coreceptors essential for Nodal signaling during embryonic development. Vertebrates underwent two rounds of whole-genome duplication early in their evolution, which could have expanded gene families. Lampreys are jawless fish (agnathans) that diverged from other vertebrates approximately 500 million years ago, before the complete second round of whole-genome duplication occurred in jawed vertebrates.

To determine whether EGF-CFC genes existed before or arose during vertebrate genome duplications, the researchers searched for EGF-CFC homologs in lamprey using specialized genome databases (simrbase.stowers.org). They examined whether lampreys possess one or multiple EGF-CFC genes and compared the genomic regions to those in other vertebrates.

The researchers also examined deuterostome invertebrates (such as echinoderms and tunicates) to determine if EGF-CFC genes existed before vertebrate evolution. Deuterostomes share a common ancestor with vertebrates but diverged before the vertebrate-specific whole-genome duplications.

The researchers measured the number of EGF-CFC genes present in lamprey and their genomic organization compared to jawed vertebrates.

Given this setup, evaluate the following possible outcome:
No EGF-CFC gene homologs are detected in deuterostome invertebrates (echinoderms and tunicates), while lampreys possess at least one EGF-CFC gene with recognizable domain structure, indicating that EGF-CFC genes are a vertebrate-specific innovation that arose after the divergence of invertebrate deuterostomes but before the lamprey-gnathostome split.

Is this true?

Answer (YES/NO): NO